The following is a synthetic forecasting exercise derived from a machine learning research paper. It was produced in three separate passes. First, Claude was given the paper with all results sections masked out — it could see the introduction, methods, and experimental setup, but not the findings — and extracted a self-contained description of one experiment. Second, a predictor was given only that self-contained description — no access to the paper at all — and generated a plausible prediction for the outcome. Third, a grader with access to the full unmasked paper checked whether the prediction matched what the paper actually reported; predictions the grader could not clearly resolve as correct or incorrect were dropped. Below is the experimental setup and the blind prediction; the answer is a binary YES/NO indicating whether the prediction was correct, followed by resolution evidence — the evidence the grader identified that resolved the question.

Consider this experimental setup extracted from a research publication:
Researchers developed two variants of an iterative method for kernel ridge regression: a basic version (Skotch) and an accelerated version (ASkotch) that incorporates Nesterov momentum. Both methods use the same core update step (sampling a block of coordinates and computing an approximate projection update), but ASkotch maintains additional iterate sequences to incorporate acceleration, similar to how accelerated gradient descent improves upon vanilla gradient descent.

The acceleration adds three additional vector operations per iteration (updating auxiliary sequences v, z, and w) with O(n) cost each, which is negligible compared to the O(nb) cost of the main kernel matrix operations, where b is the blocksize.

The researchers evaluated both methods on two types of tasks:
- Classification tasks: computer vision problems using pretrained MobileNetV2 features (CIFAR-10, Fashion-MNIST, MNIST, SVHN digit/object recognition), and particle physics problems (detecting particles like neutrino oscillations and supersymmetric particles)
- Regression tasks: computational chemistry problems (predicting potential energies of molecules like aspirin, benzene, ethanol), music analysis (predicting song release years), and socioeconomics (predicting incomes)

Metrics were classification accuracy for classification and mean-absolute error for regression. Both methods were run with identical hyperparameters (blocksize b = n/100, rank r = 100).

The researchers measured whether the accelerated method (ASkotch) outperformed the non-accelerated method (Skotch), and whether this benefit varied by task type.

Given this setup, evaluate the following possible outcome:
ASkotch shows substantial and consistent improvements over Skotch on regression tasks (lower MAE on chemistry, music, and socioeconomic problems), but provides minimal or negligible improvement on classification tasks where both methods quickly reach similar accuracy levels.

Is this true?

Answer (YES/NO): YES